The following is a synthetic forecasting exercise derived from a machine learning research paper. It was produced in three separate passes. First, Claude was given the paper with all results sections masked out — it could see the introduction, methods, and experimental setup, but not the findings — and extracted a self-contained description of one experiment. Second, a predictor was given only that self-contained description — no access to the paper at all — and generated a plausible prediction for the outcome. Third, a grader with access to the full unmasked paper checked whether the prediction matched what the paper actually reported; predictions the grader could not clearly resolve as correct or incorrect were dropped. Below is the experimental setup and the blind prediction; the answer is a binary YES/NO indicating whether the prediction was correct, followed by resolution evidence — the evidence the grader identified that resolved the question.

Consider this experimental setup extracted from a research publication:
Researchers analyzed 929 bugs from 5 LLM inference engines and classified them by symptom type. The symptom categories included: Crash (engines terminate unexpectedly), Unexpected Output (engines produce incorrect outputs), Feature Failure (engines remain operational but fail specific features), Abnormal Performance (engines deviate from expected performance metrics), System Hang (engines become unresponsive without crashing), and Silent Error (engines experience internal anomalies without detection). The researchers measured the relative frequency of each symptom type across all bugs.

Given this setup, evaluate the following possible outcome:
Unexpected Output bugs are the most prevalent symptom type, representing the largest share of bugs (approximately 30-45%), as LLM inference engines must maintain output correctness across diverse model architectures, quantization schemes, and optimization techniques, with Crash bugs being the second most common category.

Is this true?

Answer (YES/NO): NO